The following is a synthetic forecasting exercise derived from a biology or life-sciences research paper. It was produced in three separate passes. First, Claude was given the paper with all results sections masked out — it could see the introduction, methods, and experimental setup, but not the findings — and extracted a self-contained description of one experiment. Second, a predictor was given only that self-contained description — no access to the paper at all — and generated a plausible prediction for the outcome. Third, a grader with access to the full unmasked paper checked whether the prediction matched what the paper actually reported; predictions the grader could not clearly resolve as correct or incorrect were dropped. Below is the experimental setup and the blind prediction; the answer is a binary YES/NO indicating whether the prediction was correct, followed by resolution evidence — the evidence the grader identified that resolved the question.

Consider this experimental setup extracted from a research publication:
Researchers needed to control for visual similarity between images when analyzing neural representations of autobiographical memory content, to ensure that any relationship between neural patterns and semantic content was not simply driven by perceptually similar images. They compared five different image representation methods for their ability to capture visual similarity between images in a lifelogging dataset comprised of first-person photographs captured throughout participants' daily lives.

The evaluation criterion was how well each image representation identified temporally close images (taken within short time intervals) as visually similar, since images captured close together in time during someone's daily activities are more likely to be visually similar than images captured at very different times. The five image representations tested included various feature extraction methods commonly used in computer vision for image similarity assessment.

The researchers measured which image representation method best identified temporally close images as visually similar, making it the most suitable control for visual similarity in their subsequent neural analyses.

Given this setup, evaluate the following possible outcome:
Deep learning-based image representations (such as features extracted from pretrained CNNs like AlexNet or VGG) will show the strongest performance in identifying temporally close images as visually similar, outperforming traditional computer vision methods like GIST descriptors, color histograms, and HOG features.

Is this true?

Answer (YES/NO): NO